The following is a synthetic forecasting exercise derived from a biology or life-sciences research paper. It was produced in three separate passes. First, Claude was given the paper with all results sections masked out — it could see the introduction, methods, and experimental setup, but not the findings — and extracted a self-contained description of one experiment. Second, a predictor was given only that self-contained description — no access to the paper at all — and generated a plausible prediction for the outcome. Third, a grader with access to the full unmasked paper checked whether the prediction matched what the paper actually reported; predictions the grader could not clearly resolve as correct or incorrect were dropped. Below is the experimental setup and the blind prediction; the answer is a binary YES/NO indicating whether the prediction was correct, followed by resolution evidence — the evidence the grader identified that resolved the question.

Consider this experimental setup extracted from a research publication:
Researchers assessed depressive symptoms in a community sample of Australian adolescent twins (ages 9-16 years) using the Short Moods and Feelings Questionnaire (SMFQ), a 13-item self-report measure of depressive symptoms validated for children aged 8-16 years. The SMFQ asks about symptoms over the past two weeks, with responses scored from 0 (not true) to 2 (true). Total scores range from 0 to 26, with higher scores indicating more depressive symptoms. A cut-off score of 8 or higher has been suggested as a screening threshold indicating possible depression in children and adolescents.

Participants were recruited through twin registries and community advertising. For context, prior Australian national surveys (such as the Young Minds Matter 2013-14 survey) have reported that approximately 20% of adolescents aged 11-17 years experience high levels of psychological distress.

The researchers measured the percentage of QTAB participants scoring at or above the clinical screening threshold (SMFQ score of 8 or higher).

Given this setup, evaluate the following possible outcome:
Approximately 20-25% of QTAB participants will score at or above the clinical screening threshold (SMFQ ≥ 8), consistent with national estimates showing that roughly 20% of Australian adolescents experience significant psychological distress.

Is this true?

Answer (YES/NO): NO